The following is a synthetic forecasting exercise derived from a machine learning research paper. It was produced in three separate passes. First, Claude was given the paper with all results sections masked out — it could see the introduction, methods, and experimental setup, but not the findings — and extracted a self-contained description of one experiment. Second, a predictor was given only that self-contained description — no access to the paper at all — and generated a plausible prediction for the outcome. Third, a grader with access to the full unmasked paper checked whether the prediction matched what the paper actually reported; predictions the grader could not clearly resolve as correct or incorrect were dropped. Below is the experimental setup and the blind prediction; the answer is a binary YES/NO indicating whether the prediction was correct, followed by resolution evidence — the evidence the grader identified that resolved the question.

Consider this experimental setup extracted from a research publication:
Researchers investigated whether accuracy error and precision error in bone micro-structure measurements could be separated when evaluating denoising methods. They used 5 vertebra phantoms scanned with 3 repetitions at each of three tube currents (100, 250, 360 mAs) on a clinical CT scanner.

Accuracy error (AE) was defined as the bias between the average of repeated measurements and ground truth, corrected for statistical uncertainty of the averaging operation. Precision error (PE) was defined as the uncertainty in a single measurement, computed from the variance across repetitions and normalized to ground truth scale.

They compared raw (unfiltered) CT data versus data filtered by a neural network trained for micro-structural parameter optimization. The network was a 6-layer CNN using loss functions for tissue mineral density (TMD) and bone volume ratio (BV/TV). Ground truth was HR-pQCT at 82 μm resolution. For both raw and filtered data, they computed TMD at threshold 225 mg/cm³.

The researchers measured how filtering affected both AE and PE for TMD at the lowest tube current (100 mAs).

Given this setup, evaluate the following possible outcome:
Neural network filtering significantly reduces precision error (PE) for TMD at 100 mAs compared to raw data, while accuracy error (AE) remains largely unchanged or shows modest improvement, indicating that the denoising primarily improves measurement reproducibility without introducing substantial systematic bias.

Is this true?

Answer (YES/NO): NO